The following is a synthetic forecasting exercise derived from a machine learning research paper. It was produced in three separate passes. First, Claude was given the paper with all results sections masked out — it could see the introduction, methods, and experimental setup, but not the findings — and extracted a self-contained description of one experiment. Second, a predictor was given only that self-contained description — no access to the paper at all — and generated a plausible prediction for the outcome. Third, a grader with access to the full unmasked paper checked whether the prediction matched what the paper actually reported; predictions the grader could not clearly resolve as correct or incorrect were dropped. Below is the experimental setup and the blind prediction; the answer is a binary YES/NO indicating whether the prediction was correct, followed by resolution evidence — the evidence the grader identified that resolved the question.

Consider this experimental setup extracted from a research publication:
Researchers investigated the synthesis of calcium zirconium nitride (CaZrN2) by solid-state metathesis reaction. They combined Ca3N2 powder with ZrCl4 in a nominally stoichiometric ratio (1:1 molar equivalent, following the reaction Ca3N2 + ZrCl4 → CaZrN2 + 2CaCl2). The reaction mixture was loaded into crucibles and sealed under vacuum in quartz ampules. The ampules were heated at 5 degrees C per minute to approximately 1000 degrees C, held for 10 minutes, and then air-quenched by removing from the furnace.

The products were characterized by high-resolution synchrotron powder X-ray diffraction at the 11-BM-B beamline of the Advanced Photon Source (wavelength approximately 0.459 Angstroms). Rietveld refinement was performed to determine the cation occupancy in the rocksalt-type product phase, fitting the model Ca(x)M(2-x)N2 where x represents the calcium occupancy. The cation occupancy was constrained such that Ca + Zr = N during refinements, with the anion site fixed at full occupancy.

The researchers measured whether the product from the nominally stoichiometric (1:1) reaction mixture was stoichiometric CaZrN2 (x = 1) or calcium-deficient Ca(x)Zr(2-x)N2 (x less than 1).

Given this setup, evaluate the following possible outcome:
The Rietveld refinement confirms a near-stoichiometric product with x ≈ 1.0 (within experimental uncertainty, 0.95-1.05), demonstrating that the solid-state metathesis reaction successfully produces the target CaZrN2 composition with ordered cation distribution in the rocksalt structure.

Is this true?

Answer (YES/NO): NO